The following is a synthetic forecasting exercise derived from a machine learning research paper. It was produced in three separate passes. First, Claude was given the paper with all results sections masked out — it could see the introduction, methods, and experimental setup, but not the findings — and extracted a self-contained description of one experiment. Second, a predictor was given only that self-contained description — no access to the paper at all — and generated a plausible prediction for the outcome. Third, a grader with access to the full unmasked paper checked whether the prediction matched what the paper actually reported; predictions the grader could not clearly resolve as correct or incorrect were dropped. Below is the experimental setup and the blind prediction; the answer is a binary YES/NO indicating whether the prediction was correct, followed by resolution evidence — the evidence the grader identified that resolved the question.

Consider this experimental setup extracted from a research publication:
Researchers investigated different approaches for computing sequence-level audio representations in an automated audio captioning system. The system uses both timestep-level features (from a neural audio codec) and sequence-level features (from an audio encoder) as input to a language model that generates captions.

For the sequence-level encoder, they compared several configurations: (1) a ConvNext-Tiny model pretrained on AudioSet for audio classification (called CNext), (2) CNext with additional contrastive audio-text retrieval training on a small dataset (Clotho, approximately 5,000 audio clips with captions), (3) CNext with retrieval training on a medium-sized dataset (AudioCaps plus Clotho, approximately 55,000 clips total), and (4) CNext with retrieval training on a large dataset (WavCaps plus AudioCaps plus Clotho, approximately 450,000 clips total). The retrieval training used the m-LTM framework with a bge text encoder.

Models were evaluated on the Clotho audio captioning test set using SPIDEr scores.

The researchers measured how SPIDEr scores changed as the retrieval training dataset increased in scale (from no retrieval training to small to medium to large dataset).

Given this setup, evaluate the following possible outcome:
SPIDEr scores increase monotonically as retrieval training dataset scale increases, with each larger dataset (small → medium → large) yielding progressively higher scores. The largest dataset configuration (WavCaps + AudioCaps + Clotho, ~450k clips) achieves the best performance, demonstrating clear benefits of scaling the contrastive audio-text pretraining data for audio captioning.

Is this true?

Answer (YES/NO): YES